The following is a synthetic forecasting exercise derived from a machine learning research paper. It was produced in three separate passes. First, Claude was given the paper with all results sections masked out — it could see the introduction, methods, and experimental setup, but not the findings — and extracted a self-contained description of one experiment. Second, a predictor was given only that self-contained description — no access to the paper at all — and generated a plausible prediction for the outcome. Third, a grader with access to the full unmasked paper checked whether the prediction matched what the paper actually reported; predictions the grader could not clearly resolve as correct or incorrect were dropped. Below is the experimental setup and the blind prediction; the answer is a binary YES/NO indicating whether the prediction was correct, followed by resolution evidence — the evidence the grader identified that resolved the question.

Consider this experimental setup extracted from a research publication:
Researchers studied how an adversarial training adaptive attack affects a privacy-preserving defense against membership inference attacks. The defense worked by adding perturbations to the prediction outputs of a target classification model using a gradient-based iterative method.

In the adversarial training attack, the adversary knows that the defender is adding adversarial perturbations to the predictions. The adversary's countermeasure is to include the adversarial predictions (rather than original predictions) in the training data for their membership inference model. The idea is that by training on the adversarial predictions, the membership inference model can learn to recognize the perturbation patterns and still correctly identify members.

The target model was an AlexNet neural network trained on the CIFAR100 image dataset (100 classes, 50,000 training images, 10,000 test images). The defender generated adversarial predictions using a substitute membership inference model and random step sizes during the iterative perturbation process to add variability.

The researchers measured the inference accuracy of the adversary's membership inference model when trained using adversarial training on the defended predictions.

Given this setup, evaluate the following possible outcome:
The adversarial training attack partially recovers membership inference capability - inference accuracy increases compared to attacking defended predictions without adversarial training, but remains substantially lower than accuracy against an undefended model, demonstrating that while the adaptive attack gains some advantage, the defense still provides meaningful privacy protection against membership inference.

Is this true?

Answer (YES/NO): NO